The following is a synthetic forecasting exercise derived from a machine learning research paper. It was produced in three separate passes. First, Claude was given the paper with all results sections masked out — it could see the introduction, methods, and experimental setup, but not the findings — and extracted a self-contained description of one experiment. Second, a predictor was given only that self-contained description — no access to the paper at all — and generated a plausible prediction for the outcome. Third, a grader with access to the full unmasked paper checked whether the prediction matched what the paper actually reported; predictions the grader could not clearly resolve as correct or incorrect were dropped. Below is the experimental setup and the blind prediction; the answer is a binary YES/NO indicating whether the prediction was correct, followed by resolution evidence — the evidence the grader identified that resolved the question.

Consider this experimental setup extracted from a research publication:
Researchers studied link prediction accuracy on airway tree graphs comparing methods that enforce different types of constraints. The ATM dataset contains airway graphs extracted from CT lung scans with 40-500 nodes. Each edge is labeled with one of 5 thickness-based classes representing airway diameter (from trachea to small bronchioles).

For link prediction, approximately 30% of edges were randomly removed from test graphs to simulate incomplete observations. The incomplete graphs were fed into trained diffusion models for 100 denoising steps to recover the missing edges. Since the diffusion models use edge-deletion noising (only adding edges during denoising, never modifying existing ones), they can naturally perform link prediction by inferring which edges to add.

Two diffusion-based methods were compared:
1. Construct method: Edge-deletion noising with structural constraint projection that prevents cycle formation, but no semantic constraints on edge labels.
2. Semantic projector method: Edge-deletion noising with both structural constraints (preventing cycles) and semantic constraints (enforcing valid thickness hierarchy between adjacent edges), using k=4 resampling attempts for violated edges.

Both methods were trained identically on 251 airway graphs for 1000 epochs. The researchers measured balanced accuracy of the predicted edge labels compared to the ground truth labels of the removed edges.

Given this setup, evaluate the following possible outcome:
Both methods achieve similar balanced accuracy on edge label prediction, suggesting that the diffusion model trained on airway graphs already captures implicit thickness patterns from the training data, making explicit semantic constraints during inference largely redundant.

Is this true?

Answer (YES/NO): NO